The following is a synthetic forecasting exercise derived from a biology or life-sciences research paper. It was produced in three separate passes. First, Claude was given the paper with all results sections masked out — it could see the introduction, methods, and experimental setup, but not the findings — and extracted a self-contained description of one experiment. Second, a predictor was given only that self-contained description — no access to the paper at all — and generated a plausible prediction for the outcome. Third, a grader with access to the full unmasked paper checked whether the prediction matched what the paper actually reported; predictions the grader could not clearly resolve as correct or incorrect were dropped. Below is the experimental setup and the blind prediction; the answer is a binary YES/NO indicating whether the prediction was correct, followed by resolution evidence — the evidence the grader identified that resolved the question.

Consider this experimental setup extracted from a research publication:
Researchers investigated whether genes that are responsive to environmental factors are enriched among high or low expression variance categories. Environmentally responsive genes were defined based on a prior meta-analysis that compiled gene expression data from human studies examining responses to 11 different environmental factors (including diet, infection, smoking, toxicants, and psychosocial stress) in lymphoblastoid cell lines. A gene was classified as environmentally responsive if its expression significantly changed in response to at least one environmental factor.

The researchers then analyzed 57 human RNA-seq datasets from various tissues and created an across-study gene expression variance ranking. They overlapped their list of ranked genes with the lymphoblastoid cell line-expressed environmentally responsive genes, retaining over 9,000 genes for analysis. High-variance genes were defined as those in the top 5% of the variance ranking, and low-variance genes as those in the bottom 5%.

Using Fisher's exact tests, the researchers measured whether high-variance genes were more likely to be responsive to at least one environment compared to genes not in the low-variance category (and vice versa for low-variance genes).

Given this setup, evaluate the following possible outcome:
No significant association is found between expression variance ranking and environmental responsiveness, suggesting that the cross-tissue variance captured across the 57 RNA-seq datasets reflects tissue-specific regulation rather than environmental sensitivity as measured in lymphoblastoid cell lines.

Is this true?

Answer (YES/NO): NO